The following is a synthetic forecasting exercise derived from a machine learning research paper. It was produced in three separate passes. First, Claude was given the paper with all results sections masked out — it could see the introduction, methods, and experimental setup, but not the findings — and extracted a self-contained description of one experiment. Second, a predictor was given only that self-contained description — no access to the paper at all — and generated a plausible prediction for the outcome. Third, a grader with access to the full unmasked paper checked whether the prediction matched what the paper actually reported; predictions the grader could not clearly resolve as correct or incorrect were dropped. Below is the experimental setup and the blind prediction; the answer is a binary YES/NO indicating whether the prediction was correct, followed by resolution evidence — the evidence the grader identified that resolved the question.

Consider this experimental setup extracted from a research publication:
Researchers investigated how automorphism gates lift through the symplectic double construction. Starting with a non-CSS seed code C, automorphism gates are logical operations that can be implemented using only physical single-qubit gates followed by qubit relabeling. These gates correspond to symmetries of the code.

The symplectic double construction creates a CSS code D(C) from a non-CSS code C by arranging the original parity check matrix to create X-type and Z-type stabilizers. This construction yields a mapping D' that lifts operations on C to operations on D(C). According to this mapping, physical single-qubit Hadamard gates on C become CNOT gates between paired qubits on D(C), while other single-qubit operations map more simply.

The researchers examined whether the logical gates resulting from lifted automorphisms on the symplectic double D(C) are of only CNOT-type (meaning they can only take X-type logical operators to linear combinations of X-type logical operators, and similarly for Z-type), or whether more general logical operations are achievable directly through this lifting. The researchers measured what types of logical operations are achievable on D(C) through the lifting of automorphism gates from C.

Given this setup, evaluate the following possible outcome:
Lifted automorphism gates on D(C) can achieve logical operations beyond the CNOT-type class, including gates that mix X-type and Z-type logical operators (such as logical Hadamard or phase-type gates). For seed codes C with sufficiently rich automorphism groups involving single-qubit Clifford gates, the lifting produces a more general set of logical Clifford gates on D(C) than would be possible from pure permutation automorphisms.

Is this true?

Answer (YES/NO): NO